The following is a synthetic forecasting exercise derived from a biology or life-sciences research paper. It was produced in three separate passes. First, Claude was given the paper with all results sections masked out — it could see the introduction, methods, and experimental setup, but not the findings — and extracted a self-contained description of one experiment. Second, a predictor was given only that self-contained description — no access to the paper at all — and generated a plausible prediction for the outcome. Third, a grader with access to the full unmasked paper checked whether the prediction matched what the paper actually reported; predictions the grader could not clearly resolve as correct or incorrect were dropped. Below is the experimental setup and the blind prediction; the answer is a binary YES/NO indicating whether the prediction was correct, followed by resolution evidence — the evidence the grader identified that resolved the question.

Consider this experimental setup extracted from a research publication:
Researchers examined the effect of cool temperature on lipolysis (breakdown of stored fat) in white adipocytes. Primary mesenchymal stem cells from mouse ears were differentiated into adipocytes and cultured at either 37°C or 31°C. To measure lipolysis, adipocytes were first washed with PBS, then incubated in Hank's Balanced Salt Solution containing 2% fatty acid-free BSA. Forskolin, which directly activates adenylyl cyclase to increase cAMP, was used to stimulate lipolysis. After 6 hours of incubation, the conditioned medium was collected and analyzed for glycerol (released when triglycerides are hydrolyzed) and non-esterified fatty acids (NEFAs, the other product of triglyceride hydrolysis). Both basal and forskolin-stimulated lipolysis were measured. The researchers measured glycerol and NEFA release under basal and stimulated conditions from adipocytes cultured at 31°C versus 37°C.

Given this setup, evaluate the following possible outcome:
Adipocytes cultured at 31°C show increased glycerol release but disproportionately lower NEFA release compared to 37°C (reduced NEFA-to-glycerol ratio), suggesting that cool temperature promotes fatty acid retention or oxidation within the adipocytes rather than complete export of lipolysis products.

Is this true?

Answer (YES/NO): NO